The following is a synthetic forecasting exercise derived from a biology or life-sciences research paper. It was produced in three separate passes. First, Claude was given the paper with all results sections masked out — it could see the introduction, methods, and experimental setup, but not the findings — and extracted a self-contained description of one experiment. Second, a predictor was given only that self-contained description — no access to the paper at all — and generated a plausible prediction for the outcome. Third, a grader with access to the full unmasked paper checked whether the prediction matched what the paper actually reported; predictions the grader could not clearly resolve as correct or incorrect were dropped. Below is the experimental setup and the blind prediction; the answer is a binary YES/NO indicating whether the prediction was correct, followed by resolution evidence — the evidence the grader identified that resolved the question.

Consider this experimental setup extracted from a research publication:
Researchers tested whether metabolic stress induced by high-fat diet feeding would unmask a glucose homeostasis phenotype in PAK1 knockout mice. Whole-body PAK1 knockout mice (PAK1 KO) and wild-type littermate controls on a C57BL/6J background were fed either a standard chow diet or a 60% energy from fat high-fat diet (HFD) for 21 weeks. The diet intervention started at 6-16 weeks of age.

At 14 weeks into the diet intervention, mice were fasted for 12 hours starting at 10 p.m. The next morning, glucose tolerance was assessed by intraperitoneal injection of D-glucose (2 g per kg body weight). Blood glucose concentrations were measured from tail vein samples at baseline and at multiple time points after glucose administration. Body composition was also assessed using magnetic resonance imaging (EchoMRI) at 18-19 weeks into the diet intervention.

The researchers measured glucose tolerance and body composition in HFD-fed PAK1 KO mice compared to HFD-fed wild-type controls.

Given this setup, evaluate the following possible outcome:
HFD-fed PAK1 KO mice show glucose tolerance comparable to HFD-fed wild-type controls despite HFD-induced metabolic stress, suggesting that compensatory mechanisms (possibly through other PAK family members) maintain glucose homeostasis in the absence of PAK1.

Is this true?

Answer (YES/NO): YES